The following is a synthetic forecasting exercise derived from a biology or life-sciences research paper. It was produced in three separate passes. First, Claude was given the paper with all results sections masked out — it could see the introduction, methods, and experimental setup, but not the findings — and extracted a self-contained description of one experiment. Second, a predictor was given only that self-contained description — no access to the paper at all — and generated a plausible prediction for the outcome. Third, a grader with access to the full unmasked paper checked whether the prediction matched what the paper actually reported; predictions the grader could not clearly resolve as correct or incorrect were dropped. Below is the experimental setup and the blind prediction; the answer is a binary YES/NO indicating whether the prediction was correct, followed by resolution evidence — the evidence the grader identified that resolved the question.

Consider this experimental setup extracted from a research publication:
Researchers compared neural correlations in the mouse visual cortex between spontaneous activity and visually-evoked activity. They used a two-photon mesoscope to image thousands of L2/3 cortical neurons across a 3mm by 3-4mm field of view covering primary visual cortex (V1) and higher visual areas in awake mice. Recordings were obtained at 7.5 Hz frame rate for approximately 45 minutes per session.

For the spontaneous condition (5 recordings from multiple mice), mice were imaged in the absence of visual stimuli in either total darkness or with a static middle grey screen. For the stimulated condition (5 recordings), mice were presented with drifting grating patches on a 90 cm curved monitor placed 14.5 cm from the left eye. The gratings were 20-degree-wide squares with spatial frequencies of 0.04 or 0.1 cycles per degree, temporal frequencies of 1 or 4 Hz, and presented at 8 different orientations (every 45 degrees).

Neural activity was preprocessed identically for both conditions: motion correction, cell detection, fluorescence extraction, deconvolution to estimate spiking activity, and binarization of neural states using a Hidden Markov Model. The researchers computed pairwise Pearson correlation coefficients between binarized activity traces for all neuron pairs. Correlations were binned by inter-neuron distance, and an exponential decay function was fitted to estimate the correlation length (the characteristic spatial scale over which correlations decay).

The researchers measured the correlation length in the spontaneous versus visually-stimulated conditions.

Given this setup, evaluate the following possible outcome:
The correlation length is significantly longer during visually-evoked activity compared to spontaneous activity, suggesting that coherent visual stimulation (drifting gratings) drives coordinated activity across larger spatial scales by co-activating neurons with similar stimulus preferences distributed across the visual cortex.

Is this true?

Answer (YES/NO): YES